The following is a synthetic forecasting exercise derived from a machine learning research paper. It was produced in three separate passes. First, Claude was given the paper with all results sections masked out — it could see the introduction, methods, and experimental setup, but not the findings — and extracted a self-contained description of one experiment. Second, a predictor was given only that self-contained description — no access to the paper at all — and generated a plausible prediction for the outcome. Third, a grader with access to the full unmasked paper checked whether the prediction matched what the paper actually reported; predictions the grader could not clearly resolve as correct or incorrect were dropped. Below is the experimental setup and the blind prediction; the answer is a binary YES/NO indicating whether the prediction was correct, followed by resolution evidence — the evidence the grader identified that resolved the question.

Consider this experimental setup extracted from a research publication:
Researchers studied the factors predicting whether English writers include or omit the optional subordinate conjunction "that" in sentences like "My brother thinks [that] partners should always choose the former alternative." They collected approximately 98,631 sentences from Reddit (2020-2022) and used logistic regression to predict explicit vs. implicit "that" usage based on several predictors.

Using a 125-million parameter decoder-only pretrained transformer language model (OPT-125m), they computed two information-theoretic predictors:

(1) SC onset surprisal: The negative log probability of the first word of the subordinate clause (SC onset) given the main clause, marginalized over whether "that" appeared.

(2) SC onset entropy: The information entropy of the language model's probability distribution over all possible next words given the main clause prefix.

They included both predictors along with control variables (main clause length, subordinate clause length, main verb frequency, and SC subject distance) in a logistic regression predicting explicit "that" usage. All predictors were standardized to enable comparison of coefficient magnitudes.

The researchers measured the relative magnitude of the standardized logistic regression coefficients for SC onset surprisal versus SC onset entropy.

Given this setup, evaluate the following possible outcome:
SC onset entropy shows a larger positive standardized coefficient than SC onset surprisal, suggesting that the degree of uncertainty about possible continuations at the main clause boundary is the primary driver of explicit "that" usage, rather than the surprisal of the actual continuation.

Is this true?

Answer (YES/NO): YES